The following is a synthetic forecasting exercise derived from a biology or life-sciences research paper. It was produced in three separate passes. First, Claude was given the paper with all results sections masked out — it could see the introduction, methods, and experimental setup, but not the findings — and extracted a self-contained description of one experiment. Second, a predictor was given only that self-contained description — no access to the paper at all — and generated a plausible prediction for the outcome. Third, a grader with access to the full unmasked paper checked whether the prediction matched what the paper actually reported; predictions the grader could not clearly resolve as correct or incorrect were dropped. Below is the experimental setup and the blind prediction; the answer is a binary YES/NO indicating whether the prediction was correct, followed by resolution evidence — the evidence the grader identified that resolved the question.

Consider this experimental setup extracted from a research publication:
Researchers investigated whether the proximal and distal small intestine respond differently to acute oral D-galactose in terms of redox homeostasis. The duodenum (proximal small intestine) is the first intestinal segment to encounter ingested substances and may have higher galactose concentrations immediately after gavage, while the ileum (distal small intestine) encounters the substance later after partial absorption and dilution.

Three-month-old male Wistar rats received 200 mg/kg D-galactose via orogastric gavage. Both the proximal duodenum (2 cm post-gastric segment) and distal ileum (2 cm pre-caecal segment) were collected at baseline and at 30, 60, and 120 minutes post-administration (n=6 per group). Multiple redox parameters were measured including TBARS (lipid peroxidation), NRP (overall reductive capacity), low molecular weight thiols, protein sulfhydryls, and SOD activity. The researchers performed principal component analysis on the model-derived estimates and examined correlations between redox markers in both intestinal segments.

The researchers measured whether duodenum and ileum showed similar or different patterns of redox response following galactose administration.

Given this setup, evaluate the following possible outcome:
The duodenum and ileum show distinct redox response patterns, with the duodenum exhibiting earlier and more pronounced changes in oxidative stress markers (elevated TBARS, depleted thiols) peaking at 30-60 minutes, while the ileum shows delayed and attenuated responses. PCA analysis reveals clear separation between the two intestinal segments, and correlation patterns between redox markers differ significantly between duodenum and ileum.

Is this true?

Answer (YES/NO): NO